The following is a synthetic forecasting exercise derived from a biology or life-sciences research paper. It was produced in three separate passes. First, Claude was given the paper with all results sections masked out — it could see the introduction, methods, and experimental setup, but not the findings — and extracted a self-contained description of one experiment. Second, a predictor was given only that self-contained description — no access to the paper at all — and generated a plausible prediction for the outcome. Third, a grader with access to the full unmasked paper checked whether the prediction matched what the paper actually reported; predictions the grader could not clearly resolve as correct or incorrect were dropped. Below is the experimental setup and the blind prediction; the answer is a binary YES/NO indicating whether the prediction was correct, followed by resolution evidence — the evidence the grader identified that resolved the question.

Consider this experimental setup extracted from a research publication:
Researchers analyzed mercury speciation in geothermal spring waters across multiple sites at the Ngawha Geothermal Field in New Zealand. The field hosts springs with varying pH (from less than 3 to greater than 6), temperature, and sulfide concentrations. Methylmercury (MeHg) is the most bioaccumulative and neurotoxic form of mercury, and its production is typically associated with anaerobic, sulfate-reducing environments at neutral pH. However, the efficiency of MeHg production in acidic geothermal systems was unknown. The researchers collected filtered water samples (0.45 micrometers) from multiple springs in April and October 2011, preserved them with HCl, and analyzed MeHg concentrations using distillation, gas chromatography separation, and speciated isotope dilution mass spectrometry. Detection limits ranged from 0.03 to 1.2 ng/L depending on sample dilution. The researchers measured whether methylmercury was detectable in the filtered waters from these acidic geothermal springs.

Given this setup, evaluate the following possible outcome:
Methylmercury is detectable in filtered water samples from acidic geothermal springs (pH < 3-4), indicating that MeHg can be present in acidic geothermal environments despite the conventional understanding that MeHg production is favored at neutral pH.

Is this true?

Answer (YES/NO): YES